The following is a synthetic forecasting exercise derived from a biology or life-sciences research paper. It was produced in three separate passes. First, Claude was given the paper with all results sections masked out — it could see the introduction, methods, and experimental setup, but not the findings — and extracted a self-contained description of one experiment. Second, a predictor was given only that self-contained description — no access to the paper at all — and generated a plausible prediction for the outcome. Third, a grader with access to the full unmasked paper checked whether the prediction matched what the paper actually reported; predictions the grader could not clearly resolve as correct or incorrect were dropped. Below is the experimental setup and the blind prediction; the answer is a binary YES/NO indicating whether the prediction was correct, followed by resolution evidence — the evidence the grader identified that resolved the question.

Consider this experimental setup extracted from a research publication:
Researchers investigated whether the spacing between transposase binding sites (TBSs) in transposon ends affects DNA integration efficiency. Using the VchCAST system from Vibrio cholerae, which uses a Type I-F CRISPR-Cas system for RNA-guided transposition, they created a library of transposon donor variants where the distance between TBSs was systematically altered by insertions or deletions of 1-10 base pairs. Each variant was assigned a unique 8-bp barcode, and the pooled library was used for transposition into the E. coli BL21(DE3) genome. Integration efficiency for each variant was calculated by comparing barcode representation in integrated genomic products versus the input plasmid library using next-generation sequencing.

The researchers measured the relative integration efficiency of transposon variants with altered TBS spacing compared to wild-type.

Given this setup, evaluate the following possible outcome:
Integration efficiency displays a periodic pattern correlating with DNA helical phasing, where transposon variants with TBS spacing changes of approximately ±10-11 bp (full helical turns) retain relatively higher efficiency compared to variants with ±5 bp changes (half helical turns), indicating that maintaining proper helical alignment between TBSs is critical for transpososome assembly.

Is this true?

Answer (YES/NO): YES